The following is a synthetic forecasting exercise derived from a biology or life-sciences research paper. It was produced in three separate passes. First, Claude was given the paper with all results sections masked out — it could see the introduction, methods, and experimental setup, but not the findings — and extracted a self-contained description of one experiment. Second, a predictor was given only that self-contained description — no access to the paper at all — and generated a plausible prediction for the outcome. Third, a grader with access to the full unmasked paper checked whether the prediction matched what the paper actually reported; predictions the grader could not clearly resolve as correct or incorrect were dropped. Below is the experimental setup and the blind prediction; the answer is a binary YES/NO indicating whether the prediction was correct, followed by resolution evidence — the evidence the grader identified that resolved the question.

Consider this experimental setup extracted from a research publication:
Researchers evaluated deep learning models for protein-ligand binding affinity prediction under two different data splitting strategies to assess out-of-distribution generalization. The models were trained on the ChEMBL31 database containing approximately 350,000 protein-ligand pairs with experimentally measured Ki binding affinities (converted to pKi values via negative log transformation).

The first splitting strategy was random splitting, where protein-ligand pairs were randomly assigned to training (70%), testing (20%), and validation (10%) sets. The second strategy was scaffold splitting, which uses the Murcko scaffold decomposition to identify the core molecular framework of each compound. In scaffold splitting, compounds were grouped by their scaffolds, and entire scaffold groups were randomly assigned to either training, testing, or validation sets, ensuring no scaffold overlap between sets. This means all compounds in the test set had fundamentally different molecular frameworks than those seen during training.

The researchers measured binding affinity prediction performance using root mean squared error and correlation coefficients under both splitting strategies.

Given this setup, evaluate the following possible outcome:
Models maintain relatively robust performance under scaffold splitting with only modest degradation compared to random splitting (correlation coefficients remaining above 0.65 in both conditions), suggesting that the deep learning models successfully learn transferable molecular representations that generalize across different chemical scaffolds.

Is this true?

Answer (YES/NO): NO